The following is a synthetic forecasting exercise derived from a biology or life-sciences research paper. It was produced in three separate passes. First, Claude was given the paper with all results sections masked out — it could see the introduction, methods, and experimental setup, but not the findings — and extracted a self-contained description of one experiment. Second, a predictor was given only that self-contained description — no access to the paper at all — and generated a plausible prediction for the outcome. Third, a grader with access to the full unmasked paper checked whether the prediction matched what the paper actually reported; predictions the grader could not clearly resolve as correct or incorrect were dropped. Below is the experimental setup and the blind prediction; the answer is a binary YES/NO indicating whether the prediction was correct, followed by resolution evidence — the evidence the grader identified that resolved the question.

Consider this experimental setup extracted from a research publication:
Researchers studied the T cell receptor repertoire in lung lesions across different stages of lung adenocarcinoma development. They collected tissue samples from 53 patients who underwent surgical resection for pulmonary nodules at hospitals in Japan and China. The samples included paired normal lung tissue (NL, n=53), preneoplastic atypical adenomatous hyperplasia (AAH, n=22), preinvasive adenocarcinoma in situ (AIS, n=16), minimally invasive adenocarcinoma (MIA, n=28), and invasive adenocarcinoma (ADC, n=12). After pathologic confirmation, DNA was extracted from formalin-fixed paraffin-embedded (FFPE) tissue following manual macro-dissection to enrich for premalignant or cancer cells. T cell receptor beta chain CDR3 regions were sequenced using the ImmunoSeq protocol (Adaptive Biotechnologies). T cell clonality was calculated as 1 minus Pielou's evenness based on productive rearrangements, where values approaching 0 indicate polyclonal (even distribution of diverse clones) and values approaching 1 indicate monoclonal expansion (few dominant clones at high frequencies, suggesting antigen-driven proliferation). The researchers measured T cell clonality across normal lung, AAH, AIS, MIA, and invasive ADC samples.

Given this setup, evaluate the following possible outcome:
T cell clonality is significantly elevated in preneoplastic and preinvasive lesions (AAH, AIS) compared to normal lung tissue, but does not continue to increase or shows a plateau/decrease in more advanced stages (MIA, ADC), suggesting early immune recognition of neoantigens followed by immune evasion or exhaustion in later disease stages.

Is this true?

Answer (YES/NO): NO